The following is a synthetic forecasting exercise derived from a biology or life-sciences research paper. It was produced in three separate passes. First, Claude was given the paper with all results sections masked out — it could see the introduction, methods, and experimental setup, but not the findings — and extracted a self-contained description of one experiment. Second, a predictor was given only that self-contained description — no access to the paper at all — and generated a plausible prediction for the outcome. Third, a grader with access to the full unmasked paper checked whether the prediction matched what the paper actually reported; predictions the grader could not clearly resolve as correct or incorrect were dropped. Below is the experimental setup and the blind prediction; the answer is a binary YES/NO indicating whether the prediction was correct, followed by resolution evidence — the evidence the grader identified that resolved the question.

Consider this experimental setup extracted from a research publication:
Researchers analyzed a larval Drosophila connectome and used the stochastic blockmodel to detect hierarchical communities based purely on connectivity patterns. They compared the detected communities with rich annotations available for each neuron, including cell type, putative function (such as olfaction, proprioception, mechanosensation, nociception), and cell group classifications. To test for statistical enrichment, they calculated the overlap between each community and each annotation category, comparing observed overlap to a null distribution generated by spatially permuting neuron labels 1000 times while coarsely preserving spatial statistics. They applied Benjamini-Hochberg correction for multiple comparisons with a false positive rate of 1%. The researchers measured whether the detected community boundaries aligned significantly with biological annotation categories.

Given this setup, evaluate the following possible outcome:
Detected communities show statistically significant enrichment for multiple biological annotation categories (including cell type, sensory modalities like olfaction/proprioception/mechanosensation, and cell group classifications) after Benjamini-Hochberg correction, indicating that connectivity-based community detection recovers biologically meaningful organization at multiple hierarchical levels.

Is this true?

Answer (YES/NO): YES